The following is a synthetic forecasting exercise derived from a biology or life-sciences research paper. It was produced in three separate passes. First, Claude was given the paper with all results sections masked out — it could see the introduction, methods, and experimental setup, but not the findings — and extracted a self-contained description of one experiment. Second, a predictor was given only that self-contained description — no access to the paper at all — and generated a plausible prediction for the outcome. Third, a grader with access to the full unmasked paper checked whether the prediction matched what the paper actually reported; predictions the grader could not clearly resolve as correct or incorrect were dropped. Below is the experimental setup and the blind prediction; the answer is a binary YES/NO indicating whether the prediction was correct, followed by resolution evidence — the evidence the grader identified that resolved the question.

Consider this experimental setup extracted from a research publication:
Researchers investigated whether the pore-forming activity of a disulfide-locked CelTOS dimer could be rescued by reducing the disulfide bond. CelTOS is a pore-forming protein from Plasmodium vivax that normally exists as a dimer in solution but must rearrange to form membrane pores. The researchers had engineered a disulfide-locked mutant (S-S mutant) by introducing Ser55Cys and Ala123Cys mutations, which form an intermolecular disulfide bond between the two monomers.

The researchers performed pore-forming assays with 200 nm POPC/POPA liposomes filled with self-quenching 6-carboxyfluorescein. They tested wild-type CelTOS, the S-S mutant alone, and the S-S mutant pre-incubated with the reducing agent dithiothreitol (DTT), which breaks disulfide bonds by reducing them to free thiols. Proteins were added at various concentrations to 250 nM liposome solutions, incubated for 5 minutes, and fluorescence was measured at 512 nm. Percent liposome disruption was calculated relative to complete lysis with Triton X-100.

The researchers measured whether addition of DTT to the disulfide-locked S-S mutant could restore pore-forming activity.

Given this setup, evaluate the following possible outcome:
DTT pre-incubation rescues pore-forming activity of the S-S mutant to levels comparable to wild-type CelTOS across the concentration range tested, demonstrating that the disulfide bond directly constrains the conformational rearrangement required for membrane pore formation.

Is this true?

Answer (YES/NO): YES